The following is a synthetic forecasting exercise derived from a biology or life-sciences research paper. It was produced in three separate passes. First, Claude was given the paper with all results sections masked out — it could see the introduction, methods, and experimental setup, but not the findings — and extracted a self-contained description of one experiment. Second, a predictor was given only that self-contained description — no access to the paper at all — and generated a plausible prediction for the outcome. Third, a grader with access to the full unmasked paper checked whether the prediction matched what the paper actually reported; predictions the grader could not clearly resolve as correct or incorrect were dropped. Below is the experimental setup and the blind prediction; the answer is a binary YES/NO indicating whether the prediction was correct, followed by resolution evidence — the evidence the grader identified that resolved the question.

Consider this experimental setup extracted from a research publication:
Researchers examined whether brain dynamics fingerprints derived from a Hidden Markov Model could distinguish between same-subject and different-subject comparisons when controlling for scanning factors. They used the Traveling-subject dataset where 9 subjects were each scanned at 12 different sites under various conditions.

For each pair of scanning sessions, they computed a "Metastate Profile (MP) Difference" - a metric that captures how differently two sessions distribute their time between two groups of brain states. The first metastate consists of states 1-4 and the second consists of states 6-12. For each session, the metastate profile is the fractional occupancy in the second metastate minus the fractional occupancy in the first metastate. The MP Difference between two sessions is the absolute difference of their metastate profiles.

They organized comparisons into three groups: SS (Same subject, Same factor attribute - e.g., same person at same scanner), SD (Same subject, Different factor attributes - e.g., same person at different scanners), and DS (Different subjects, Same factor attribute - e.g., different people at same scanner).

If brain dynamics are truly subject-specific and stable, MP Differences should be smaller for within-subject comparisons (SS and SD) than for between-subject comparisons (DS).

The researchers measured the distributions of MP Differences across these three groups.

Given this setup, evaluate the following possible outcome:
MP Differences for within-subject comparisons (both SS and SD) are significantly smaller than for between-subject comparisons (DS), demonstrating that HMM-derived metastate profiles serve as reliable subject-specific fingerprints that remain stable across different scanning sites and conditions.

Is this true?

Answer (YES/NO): YES